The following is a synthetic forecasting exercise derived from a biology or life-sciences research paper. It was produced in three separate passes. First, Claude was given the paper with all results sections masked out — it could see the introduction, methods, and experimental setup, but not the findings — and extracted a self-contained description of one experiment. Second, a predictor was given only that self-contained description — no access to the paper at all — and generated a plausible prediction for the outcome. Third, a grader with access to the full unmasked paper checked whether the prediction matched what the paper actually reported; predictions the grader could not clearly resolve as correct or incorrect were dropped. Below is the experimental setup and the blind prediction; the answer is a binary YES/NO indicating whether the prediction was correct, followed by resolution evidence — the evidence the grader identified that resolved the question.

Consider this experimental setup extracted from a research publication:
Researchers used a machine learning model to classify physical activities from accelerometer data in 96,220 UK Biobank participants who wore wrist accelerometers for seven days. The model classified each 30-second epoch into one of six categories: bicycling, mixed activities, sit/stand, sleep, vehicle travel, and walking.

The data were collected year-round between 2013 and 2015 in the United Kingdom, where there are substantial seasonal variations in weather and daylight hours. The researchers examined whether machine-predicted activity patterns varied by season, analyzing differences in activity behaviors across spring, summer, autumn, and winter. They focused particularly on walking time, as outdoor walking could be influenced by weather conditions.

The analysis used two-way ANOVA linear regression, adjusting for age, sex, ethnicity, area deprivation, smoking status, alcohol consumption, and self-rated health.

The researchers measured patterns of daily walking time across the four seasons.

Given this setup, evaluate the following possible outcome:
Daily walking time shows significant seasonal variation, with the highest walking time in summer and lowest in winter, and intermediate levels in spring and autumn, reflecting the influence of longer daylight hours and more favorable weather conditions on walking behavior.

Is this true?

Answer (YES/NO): NO